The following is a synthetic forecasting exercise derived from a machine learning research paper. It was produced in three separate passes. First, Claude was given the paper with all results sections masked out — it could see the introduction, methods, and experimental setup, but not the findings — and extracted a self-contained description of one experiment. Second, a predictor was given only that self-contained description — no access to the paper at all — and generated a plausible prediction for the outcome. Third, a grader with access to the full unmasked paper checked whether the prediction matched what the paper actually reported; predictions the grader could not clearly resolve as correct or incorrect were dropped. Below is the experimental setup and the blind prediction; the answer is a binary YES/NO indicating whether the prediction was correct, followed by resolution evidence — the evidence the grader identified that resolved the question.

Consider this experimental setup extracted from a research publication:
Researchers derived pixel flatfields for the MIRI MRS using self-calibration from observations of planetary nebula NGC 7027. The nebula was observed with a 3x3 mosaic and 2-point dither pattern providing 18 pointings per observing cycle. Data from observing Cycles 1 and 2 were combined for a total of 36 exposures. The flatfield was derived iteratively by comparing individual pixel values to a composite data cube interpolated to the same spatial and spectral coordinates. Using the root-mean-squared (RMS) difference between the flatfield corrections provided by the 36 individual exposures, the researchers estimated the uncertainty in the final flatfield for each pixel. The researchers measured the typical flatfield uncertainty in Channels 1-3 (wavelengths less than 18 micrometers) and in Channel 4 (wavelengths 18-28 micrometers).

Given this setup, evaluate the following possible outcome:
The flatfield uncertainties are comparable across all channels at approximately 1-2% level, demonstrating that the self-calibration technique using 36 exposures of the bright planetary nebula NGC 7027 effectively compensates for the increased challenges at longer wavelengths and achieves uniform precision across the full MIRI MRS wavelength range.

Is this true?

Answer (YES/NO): NO